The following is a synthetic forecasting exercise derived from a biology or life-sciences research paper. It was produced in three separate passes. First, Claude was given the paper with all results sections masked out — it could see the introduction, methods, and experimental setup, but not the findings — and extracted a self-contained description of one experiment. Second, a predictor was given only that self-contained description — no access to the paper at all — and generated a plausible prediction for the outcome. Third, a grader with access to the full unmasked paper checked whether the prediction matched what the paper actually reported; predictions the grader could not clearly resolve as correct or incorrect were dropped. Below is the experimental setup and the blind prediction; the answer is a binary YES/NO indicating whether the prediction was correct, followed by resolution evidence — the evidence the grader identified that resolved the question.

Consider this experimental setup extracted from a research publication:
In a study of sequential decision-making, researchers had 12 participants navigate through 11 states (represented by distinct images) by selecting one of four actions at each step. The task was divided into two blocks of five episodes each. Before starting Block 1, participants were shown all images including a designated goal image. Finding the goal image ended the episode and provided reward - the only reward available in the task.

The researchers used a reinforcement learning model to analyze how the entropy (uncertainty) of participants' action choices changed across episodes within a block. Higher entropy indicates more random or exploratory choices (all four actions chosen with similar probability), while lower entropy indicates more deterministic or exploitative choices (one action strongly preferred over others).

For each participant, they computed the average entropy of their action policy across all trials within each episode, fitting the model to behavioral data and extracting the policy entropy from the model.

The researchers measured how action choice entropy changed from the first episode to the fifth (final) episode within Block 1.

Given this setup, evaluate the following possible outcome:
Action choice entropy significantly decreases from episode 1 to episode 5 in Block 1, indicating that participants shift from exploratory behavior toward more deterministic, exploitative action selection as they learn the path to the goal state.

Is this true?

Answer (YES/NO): YES